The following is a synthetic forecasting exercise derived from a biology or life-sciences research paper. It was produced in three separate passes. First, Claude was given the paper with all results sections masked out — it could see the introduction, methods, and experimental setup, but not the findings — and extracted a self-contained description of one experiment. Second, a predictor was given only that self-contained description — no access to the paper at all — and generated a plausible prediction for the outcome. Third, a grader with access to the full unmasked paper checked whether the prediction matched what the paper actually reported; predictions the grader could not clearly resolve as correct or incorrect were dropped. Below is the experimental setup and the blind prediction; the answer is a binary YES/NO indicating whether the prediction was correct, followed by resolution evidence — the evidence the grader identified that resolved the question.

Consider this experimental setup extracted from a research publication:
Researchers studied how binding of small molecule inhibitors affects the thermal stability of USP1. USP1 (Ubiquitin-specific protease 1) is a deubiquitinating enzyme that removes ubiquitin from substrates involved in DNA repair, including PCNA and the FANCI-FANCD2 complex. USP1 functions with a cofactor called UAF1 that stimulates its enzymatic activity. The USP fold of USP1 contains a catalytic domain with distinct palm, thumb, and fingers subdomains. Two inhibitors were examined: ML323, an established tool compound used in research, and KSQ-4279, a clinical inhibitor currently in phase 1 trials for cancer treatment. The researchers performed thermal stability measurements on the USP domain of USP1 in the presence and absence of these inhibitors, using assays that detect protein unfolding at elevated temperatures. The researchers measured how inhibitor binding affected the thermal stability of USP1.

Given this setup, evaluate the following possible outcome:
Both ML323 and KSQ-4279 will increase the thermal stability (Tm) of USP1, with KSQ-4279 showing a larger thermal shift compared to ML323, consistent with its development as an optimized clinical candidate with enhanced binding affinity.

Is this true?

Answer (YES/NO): YES